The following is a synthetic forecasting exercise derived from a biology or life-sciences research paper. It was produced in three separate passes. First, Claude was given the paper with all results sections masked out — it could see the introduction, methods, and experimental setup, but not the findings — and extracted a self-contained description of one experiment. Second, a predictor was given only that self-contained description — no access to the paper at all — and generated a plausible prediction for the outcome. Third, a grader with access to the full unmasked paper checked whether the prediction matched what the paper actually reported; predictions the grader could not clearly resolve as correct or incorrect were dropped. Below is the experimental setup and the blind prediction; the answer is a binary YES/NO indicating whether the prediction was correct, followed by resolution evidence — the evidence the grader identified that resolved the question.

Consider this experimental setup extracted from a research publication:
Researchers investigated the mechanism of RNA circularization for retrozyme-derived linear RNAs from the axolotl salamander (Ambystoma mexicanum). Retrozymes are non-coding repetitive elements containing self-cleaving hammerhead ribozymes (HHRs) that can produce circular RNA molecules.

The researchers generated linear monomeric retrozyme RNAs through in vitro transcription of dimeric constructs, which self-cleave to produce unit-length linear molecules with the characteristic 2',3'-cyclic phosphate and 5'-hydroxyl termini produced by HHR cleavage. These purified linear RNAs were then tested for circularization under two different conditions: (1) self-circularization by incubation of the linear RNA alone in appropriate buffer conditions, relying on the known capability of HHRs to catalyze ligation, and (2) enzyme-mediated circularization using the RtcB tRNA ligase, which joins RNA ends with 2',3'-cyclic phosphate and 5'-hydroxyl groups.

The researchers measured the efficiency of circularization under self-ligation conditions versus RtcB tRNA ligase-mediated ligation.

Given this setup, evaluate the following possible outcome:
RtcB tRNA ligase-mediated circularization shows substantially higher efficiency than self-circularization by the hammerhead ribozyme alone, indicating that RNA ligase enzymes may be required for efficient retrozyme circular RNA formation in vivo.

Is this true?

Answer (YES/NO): YES